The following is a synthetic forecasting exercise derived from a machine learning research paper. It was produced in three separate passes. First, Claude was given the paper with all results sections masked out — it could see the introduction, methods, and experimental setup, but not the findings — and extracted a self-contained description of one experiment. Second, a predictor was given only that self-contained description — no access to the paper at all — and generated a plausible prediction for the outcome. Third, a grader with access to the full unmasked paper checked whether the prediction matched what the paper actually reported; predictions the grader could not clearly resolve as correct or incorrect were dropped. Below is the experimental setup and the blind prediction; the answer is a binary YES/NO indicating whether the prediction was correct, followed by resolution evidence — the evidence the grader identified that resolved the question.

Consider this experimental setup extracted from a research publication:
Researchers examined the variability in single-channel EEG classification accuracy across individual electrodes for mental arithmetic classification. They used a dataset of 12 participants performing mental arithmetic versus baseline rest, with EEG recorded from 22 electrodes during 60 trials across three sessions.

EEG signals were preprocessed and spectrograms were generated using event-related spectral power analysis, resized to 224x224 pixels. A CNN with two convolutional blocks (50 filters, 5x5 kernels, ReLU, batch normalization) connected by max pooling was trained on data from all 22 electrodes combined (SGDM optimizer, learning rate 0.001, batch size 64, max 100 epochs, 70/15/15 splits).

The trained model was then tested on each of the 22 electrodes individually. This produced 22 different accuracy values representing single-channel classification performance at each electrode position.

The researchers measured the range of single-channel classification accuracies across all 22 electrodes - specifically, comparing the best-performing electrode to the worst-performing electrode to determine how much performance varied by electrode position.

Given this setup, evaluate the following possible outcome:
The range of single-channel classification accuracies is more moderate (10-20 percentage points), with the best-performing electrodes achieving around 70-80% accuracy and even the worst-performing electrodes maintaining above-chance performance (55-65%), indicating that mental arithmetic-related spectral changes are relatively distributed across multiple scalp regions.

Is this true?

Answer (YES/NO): NO